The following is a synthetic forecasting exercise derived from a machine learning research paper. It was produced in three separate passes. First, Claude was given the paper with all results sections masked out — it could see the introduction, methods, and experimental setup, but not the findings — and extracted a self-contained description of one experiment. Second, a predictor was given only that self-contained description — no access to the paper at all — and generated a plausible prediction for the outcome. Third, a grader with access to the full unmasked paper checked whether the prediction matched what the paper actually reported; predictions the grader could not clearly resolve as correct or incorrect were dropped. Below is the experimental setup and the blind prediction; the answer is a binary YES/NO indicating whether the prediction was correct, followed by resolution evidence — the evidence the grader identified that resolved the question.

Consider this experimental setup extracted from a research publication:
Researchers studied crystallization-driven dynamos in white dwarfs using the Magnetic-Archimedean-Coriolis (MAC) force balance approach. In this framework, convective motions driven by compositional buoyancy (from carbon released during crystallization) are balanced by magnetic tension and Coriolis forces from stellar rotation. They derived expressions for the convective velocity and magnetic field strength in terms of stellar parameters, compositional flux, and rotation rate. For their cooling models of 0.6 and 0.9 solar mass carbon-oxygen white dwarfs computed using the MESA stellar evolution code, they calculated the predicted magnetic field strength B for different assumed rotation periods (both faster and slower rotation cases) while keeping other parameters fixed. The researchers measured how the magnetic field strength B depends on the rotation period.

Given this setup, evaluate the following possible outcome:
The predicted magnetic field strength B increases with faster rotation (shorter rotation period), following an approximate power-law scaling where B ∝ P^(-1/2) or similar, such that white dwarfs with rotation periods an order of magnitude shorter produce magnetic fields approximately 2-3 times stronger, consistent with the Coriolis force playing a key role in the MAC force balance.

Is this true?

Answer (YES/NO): NO